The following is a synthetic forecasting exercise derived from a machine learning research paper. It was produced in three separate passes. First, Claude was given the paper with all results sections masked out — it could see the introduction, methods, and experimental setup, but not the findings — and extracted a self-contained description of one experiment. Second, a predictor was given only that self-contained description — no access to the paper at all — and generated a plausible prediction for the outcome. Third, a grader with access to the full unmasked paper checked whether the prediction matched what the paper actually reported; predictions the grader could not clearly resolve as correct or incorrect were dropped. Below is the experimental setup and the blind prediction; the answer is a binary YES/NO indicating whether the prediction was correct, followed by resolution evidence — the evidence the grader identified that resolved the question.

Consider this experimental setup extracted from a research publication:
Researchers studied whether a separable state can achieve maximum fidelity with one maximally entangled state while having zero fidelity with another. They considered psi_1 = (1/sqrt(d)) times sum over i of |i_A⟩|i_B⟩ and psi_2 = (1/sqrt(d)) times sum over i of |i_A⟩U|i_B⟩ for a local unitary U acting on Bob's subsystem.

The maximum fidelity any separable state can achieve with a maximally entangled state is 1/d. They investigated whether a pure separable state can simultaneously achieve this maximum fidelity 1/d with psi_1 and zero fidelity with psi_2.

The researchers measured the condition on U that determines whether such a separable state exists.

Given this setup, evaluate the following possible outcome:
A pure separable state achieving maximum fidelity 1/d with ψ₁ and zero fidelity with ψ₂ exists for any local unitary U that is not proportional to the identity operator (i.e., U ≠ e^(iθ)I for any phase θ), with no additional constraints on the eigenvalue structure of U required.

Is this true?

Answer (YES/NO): NO